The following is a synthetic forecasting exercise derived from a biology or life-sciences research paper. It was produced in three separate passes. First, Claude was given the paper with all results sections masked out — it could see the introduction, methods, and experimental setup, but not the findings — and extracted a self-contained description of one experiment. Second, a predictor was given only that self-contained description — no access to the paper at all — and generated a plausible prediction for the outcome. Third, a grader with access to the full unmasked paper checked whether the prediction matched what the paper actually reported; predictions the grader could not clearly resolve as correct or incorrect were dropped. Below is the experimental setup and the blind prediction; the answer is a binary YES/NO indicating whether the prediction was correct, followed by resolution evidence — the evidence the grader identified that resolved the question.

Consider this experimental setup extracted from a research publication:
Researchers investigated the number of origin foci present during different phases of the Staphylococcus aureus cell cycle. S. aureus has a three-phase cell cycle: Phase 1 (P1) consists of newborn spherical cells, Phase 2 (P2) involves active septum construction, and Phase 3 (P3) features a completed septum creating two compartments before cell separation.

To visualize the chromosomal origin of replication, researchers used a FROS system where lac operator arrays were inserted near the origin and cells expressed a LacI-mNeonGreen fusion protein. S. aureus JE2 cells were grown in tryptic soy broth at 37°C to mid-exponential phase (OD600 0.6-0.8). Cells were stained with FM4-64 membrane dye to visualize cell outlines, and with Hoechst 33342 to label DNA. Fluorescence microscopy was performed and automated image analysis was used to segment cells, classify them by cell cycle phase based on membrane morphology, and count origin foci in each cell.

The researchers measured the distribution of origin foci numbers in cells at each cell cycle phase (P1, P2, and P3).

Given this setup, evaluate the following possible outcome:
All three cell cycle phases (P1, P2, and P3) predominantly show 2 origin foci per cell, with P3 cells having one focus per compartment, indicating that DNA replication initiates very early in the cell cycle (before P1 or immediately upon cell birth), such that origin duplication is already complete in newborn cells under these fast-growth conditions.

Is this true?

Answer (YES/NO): NO